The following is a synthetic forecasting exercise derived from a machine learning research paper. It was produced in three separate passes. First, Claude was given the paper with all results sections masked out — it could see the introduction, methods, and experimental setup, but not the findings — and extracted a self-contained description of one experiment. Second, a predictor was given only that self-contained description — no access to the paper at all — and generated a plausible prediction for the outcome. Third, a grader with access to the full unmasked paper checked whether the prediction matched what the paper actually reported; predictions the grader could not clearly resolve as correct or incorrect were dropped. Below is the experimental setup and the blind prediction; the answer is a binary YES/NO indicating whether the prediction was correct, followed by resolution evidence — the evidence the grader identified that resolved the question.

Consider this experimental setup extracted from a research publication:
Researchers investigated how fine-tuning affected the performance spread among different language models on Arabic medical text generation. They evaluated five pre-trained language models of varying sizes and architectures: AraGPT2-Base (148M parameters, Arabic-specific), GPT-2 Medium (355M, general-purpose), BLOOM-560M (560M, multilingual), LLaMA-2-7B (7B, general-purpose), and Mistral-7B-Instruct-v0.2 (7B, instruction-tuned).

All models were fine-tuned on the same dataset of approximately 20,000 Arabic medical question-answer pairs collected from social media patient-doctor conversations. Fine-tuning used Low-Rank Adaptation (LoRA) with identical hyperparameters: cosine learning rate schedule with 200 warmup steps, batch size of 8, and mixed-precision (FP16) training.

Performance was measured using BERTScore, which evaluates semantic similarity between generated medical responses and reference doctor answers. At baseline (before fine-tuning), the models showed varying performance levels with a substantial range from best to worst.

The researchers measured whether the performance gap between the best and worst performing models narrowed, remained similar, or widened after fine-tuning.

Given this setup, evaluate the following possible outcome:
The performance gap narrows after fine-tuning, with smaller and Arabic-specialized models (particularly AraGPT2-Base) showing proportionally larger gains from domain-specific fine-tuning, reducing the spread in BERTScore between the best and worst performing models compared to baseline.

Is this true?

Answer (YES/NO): NO